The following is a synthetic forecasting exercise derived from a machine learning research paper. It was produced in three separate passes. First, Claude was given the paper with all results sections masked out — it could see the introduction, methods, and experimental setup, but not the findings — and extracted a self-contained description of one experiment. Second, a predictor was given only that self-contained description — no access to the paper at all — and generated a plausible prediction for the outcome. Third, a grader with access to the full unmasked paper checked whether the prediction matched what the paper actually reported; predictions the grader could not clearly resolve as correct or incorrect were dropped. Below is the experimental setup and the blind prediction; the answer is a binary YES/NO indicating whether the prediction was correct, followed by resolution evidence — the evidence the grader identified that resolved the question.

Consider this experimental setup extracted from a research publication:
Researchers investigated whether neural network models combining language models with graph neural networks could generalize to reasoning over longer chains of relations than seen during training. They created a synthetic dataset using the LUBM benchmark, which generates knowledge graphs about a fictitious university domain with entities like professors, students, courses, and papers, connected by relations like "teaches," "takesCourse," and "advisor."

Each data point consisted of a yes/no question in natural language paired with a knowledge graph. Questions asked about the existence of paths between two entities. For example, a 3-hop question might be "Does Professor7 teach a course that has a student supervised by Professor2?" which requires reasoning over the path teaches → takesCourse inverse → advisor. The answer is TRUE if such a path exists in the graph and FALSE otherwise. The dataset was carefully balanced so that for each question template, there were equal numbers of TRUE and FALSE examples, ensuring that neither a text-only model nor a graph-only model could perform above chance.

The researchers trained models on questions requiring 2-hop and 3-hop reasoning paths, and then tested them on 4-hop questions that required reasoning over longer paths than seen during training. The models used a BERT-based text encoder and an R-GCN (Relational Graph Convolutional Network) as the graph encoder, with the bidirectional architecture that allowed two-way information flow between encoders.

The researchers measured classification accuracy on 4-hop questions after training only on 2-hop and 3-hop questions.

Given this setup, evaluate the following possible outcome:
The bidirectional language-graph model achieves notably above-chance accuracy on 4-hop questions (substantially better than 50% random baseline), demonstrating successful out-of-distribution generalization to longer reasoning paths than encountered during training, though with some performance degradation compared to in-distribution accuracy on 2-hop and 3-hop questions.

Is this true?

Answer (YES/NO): NO